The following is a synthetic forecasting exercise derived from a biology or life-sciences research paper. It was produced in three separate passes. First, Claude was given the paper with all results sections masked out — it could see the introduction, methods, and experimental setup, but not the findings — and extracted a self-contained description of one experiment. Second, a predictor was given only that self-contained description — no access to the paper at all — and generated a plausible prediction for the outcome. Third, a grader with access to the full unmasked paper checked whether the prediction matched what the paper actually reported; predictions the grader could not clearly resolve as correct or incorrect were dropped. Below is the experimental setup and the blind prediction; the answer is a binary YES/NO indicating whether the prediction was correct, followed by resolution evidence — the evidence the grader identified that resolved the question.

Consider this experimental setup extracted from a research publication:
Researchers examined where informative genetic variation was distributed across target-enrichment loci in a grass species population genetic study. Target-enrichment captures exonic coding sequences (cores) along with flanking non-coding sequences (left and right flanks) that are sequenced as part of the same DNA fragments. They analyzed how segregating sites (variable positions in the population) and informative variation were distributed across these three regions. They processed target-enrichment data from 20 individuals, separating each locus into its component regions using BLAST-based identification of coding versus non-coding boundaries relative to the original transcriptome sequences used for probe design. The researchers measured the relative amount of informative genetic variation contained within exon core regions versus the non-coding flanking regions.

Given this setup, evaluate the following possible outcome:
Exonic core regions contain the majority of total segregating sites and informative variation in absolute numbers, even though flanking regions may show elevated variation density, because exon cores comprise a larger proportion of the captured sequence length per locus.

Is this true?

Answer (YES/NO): NO